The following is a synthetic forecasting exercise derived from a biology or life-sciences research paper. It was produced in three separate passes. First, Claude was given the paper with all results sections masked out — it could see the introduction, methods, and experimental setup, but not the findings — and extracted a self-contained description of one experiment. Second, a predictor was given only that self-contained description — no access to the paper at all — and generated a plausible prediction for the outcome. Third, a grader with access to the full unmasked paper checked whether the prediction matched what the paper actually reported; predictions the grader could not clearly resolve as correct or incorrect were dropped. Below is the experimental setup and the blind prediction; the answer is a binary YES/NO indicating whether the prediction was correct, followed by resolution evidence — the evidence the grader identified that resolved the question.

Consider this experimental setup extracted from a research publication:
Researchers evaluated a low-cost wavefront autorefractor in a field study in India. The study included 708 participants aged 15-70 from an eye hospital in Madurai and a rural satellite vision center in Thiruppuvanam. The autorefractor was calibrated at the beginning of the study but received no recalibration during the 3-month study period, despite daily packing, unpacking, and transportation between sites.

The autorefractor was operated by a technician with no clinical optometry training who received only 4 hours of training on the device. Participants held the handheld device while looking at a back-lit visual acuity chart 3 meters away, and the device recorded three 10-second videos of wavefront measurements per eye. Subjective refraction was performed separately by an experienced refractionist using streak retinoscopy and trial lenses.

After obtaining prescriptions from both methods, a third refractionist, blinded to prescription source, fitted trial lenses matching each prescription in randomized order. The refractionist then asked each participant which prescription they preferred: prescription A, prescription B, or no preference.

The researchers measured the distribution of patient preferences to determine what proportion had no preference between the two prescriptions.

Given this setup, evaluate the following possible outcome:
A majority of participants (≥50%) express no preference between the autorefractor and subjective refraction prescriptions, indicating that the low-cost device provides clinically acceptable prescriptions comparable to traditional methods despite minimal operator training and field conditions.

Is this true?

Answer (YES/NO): NO